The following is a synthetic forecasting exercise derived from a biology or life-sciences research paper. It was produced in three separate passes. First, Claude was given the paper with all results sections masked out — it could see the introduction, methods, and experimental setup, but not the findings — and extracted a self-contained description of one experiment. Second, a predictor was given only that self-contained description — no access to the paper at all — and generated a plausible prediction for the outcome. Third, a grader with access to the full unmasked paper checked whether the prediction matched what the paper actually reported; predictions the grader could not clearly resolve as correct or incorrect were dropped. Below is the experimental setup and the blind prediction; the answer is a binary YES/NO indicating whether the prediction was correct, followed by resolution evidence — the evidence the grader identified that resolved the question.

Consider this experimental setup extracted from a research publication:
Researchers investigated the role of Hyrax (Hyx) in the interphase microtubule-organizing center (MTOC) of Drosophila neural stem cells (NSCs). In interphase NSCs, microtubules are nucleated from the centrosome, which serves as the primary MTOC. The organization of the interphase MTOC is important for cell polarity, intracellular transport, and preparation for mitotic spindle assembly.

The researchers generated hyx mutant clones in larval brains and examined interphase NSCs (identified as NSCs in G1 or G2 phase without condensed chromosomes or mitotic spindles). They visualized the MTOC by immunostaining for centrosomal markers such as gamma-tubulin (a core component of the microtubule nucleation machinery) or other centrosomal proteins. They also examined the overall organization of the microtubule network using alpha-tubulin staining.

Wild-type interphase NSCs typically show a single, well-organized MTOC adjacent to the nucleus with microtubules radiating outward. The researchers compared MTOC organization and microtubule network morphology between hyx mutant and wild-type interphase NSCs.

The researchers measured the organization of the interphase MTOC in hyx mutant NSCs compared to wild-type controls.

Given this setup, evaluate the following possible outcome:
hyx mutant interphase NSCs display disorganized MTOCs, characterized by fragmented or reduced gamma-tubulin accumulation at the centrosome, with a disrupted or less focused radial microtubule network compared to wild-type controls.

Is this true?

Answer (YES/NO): YES